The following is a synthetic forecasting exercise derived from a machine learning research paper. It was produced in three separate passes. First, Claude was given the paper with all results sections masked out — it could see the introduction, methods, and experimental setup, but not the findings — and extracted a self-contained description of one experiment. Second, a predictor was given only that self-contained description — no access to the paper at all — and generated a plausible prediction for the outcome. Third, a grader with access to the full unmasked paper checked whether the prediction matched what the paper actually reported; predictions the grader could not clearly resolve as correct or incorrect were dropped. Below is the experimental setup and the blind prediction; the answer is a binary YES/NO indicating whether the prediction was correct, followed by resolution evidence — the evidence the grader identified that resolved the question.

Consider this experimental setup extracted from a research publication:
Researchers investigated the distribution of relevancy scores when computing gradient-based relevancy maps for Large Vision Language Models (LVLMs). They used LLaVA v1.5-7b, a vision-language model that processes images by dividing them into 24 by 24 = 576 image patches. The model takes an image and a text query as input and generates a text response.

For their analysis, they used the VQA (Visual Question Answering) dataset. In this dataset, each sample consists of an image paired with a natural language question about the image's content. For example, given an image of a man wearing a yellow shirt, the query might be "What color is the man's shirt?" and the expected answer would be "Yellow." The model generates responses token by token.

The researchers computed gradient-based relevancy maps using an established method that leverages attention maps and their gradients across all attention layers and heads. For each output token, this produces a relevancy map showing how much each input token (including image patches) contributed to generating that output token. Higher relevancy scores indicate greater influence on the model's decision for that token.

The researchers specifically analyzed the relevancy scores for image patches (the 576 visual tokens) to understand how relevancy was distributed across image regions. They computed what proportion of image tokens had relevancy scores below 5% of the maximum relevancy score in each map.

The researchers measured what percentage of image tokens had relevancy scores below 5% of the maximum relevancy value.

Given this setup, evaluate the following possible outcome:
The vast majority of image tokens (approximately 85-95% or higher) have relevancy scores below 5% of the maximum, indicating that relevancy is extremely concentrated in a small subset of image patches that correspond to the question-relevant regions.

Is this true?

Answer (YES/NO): YES